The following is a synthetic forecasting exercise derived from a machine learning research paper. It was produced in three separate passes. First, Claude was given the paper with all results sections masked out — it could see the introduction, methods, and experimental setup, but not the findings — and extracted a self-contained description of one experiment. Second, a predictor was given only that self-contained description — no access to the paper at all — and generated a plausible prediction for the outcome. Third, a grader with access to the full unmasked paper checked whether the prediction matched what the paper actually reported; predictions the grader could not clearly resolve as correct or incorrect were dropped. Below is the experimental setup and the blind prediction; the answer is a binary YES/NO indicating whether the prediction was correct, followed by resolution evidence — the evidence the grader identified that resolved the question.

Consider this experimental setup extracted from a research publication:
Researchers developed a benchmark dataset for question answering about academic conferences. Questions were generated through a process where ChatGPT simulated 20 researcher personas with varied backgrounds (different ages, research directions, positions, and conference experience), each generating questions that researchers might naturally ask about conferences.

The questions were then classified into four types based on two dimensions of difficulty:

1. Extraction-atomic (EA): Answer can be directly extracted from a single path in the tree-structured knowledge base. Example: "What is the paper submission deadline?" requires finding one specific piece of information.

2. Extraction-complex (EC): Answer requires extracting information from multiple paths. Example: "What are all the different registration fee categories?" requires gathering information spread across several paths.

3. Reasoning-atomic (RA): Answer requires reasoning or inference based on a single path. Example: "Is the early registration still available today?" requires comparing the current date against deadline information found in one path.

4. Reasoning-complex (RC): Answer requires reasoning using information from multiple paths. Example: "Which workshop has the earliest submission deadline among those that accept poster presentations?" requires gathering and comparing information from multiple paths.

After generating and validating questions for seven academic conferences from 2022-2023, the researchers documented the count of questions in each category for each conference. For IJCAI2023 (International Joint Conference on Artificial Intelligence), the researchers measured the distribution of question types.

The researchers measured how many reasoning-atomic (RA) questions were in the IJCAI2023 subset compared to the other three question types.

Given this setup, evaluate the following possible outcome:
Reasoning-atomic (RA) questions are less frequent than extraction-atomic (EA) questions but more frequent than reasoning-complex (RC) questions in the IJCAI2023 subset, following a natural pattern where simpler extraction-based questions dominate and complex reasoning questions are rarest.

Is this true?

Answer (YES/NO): NO